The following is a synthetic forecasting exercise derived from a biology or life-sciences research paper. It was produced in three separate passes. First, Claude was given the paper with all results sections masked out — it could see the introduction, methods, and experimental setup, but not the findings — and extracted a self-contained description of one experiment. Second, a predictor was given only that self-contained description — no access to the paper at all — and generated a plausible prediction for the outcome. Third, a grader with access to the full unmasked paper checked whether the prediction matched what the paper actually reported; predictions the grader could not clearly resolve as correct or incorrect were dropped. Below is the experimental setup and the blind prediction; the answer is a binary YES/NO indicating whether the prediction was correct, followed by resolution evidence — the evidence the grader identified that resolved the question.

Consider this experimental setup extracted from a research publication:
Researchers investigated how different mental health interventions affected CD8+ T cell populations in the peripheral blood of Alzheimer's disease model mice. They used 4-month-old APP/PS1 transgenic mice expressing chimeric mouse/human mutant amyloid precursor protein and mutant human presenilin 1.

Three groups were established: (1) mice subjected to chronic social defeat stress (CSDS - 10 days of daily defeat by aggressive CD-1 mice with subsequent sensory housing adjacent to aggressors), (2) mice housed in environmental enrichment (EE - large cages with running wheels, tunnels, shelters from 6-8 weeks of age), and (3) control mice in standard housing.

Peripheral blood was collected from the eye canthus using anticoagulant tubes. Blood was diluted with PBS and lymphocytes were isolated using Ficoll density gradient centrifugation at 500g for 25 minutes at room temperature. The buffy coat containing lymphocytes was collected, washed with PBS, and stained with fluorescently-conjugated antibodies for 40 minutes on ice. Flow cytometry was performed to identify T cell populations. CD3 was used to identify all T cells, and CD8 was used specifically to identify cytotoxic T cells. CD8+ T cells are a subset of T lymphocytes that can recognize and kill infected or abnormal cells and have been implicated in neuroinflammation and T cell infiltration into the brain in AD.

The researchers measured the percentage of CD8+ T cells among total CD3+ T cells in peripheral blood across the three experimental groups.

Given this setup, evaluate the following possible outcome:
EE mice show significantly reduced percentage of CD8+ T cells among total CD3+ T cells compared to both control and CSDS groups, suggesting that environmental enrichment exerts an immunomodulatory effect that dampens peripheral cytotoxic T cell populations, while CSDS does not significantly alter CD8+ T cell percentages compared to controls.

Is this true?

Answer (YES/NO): NO